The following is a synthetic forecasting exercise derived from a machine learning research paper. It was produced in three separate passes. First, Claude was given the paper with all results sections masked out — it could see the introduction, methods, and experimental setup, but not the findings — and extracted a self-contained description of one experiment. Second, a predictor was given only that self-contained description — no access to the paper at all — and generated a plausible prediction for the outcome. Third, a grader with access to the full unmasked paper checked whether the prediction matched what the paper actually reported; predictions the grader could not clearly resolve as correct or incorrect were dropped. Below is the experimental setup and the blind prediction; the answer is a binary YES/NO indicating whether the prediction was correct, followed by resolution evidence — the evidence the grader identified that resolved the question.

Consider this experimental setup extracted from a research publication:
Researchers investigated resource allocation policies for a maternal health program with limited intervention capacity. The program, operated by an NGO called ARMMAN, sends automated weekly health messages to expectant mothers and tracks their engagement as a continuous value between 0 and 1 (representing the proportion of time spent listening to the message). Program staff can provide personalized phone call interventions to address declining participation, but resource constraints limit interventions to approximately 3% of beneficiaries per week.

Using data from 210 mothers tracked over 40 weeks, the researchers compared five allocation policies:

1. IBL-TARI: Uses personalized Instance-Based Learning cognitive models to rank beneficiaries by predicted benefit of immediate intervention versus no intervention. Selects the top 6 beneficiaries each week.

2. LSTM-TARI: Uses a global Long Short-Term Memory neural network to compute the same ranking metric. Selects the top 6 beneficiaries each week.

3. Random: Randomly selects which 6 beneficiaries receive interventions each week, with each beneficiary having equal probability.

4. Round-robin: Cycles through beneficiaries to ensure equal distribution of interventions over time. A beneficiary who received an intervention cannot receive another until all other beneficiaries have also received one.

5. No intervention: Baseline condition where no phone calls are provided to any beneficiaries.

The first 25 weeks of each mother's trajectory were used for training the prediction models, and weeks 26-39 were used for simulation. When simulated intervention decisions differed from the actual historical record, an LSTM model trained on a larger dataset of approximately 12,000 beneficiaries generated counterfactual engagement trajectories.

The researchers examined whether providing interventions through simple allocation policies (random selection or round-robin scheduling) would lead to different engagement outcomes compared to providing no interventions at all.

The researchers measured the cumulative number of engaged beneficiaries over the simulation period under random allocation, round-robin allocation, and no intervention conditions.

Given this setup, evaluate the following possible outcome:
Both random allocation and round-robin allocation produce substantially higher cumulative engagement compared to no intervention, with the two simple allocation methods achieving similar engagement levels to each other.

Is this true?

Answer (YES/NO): YES